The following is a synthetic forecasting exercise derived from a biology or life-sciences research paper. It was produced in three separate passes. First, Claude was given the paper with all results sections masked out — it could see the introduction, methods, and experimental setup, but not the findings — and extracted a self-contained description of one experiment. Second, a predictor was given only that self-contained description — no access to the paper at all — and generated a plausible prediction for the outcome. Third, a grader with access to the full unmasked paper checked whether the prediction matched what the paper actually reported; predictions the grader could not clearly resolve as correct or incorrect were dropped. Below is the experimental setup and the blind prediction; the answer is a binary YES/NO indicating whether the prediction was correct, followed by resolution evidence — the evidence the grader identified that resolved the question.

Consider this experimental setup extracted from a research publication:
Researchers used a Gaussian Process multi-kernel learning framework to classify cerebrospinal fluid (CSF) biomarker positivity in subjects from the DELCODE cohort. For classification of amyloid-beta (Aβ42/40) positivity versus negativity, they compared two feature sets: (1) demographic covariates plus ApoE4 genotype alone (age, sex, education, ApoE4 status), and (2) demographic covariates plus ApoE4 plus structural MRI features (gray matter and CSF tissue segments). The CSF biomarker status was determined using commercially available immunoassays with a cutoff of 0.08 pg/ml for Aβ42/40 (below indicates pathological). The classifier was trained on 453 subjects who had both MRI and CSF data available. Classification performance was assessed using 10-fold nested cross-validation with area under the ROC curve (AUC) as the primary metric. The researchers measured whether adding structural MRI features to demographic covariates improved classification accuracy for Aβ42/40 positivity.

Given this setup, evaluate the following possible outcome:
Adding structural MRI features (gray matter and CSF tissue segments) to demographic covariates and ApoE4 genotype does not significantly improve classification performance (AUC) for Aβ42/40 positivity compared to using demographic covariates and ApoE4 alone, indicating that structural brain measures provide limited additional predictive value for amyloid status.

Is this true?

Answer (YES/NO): YES